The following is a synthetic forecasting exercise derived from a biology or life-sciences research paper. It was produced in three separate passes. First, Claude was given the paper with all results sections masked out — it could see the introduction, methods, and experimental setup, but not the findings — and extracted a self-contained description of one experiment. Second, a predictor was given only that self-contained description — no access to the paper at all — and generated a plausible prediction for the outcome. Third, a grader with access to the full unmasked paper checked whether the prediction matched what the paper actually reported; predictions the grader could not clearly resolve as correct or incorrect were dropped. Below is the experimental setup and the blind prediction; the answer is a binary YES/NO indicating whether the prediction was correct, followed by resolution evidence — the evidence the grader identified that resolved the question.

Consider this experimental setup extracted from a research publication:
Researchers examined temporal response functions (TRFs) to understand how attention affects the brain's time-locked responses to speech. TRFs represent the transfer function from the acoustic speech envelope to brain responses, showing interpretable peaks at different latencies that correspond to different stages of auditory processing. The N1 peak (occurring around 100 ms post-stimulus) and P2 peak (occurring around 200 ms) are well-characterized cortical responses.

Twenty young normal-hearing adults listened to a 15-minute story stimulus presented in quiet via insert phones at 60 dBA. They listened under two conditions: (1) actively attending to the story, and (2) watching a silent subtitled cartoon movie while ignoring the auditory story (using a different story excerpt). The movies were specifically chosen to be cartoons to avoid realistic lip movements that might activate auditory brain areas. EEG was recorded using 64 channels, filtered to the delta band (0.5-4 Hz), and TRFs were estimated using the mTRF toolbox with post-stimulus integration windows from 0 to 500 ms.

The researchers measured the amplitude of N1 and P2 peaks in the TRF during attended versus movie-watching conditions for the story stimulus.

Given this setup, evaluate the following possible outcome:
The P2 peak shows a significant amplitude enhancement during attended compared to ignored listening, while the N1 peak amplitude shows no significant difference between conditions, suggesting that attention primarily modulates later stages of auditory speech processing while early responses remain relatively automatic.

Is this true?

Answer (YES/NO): NO